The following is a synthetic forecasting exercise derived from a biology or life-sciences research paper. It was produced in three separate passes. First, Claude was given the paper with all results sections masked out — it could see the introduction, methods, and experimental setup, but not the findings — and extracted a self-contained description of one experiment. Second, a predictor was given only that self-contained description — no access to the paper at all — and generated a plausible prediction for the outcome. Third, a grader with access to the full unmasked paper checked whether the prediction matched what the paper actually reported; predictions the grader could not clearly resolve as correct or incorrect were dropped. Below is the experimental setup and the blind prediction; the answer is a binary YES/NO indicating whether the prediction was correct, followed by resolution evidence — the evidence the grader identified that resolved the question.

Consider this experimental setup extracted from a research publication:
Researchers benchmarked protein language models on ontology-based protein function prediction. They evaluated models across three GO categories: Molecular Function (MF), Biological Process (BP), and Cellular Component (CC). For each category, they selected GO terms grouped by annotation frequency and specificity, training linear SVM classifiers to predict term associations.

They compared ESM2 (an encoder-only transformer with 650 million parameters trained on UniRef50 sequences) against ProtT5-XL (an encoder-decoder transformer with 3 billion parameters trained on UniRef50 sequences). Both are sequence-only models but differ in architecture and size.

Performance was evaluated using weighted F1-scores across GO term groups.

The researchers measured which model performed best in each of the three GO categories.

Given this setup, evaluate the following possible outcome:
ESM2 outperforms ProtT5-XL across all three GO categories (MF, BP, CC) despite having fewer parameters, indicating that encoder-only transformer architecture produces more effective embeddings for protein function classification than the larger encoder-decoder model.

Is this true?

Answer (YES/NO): NO